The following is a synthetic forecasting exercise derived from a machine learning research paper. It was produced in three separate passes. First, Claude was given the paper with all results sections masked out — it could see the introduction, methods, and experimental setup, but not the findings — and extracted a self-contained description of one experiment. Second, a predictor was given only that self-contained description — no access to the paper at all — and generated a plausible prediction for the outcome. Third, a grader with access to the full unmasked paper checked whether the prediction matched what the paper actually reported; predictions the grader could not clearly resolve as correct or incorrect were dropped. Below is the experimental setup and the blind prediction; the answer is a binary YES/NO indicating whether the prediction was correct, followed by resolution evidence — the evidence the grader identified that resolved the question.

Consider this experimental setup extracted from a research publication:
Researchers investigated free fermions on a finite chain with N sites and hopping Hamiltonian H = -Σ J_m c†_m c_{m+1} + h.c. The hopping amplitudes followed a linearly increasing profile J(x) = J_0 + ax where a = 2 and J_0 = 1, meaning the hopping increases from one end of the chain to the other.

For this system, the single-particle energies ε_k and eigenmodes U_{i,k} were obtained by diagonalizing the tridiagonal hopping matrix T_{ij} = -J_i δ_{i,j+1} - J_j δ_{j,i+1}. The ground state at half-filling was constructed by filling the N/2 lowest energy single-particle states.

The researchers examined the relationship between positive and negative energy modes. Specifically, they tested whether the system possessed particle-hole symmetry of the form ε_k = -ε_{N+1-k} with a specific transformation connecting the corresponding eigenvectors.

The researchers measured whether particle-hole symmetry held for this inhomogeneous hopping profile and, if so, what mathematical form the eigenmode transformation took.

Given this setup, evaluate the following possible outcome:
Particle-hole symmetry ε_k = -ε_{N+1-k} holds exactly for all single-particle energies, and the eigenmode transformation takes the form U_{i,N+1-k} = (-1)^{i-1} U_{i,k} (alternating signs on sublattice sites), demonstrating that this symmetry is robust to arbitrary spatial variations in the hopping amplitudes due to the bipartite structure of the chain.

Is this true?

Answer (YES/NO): NO